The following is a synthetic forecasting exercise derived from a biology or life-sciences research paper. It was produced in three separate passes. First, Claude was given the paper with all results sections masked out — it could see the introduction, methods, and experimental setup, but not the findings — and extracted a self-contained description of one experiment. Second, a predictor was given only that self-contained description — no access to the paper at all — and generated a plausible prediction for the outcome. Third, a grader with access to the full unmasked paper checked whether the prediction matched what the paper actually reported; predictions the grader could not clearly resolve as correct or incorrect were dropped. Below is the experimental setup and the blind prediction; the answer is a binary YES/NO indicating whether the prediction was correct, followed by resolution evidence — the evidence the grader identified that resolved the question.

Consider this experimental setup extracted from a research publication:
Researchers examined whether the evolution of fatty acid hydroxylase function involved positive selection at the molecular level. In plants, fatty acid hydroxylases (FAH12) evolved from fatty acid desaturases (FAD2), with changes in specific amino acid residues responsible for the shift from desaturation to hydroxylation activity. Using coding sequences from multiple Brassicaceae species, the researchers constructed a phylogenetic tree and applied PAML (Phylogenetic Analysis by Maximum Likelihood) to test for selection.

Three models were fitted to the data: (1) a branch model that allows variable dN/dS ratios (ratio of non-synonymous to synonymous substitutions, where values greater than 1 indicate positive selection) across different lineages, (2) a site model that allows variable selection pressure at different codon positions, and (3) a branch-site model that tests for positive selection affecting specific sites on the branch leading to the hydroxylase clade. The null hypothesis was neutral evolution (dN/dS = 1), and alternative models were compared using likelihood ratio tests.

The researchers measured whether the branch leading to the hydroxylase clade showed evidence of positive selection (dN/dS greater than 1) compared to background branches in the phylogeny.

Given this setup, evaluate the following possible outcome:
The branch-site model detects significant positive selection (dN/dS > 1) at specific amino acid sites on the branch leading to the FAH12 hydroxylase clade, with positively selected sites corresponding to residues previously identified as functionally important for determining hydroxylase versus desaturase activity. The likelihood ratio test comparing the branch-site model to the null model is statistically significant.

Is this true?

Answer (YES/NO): NO